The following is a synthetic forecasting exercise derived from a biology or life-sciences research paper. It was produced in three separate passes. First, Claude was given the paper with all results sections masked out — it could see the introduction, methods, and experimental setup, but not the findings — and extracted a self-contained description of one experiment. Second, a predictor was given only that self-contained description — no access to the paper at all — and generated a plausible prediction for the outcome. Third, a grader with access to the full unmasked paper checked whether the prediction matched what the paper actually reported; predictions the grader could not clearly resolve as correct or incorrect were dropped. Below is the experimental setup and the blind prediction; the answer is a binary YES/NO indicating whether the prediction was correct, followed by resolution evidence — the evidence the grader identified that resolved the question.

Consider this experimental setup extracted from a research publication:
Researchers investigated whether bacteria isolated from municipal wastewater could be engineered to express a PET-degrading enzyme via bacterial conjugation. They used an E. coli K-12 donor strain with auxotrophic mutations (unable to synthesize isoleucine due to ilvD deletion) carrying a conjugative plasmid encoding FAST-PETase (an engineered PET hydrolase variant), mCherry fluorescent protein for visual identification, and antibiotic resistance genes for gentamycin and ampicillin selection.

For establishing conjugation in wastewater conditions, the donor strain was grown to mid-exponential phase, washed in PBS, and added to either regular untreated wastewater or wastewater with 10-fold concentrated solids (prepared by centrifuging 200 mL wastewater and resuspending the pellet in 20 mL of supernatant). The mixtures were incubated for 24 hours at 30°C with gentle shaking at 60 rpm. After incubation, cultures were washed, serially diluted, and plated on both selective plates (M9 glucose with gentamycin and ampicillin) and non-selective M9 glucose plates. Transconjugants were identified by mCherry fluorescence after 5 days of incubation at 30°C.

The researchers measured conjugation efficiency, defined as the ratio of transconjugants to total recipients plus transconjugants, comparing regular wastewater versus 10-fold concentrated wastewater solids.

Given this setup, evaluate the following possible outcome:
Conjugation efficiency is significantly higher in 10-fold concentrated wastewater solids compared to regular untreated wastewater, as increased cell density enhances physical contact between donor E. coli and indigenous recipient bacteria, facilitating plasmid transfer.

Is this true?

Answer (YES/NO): NO